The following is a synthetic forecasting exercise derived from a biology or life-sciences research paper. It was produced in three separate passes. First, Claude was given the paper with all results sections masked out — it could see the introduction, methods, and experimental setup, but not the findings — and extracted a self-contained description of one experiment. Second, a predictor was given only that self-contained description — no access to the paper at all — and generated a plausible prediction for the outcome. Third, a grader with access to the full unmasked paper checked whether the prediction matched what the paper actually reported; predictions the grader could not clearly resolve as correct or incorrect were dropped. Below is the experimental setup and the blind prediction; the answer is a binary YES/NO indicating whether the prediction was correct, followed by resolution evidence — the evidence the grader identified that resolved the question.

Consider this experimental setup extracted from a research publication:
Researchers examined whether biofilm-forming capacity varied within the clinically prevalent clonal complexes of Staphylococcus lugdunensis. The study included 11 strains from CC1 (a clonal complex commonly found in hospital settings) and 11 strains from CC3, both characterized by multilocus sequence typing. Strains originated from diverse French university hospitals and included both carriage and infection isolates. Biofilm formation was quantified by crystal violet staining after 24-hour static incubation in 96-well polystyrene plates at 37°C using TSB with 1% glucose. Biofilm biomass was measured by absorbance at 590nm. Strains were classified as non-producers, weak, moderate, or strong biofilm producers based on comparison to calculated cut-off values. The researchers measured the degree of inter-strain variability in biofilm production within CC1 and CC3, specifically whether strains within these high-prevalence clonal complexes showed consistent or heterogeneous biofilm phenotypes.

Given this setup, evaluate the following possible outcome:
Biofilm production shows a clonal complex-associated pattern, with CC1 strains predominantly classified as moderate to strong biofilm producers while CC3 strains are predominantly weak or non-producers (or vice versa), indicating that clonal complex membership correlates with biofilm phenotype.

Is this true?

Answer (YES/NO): NO